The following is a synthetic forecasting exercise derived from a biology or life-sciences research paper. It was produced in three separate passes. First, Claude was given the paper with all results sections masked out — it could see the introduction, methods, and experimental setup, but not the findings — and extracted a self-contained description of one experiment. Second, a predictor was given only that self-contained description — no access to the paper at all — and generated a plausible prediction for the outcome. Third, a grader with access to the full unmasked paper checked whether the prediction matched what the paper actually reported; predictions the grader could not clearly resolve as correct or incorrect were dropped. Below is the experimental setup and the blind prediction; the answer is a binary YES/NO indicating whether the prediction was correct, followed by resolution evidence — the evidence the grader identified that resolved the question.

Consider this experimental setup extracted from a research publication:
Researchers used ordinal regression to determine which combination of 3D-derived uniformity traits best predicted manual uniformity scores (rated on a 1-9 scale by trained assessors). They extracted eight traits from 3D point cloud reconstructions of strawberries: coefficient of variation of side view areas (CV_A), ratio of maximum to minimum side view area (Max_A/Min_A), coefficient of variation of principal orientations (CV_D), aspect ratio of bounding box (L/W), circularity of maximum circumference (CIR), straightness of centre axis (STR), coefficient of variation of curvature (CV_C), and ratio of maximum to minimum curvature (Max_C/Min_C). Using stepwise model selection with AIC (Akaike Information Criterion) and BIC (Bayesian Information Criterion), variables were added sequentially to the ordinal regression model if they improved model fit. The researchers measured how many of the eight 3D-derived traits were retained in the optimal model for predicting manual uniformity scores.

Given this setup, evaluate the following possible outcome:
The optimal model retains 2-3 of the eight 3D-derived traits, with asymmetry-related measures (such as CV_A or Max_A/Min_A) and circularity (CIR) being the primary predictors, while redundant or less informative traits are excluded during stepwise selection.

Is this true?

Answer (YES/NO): NO